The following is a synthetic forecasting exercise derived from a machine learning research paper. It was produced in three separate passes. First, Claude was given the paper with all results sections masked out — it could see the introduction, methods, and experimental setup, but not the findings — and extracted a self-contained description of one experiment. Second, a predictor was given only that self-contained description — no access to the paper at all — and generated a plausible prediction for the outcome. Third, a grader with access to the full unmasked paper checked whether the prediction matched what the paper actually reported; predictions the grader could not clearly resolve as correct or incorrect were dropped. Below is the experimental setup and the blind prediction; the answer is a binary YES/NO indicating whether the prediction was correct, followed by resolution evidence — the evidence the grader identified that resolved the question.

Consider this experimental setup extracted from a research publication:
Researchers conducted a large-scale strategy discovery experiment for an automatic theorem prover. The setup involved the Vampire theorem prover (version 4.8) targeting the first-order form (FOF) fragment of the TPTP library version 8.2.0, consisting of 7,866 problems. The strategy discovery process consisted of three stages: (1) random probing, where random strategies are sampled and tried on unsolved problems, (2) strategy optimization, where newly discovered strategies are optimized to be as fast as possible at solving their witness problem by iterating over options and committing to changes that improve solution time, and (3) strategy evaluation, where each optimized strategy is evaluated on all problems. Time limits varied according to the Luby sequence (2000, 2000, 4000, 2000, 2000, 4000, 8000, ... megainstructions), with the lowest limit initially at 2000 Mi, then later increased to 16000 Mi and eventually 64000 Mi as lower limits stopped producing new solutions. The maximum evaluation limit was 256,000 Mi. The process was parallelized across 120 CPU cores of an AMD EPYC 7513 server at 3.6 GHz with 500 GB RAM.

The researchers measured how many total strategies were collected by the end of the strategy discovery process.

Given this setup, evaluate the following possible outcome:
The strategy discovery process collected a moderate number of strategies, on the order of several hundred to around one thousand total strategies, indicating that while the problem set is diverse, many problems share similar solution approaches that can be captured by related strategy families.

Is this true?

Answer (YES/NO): YES